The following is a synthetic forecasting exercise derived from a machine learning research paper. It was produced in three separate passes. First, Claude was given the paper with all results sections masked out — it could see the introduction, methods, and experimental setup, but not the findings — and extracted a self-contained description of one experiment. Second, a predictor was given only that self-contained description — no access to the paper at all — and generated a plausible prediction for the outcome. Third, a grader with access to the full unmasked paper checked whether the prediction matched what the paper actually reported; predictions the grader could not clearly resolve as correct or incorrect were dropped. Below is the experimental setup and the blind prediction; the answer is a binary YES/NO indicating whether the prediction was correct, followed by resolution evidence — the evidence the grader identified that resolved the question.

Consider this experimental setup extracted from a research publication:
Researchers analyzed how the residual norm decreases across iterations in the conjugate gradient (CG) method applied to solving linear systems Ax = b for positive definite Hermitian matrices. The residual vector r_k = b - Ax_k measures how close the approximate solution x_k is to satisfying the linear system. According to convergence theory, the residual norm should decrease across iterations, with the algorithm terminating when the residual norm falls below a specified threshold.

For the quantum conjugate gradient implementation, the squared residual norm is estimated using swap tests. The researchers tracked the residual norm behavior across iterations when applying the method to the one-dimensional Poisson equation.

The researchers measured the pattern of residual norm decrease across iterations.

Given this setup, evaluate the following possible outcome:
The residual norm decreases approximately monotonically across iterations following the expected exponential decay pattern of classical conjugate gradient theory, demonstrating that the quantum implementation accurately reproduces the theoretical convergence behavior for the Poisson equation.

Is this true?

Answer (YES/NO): YES